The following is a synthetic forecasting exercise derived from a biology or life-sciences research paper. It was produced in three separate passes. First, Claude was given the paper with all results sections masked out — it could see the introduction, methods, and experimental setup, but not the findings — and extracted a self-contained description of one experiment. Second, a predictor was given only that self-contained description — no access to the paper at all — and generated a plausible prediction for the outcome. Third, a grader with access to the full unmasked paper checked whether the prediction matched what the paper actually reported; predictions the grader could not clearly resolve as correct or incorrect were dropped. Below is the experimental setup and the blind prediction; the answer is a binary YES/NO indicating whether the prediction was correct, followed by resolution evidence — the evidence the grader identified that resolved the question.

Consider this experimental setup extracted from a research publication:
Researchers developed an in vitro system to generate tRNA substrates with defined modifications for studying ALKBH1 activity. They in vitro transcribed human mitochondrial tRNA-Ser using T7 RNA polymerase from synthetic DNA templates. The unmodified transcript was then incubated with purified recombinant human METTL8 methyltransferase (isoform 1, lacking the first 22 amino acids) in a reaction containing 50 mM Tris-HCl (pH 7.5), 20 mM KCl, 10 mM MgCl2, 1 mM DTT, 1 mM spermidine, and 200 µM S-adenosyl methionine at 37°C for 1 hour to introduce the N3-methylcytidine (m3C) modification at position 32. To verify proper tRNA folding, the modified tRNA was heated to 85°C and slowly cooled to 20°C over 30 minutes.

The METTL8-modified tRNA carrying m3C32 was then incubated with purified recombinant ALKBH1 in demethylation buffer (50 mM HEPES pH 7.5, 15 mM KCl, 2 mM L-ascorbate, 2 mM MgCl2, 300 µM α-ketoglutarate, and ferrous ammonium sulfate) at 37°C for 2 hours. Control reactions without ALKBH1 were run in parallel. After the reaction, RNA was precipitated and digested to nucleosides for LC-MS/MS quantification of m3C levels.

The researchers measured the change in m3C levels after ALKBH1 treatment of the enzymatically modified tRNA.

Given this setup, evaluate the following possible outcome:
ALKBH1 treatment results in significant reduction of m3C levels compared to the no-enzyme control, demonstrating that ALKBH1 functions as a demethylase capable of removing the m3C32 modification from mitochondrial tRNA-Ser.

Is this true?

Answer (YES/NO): YES